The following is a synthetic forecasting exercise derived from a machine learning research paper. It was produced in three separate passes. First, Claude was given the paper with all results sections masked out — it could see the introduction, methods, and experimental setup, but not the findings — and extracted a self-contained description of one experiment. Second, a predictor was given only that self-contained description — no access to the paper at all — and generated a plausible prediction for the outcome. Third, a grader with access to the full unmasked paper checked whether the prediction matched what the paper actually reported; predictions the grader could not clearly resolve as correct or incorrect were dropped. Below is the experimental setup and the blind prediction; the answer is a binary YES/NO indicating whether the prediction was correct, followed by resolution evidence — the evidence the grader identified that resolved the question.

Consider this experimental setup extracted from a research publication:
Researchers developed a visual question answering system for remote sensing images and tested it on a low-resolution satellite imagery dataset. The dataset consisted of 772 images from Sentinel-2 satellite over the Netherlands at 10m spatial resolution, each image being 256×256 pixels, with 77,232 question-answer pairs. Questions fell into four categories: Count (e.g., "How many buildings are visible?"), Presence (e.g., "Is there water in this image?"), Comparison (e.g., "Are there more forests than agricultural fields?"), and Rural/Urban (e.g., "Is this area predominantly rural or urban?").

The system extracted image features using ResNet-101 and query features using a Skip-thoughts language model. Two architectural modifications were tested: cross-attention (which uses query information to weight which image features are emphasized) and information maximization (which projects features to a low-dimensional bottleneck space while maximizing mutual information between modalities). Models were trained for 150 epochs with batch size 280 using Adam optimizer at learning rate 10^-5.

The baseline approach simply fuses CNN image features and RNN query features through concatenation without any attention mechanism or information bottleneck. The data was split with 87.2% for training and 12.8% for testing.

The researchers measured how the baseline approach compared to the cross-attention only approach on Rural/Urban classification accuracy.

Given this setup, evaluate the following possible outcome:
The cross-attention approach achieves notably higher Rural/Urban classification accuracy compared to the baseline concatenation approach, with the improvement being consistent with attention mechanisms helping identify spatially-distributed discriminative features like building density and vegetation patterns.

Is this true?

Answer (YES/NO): NO